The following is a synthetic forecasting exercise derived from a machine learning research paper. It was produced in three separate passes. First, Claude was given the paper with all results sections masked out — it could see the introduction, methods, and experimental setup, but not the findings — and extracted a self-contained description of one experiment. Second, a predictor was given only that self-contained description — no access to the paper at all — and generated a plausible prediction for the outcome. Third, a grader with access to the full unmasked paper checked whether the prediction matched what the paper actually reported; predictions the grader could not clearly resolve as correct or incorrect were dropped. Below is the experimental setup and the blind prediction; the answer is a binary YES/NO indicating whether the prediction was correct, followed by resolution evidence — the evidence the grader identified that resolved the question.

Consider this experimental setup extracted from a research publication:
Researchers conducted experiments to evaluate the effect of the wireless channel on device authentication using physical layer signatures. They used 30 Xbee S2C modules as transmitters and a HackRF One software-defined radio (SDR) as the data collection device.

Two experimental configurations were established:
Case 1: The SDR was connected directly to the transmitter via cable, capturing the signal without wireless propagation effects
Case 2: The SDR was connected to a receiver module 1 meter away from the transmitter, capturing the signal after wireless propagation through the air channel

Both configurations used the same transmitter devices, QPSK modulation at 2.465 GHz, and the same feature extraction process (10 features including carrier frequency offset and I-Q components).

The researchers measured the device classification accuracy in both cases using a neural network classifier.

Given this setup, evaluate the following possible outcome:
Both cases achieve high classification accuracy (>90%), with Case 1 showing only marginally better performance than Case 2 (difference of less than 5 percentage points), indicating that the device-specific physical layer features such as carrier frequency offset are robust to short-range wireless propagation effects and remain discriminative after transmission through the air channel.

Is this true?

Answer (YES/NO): YES